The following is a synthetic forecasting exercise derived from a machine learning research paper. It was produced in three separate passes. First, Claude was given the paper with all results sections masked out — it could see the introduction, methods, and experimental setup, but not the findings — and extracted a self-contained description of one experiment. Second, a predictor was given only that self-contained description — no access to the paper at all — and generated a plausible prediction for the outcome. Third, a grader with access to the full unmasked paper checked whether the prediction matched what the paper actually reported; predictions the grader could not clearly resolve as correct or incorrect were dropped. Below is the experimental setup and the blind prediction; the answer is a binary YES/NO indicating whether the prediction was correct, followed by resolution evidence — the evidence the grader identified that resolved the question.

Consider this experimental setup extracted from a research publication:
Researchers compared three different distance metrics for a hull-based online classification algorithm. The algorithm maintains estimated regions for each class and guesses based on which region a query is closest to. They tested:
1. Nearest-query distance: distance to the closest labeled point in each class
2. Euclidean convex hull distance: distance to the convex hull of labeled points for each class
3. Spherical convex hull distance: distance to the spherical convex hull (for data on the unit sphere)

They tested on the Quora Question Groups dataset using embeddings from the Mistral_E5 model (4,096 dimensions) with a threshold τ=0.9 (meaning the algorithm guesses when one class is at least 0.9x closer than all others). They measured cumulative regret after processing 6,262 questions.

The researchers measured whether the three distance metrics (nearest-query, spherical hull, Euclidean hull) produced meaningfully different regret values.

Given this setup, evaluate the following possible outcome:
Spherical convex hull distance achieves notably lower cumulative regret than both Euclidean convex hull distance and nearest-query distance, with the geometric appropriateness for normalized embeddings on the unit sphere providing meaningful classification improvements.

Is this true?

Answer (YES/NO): NO